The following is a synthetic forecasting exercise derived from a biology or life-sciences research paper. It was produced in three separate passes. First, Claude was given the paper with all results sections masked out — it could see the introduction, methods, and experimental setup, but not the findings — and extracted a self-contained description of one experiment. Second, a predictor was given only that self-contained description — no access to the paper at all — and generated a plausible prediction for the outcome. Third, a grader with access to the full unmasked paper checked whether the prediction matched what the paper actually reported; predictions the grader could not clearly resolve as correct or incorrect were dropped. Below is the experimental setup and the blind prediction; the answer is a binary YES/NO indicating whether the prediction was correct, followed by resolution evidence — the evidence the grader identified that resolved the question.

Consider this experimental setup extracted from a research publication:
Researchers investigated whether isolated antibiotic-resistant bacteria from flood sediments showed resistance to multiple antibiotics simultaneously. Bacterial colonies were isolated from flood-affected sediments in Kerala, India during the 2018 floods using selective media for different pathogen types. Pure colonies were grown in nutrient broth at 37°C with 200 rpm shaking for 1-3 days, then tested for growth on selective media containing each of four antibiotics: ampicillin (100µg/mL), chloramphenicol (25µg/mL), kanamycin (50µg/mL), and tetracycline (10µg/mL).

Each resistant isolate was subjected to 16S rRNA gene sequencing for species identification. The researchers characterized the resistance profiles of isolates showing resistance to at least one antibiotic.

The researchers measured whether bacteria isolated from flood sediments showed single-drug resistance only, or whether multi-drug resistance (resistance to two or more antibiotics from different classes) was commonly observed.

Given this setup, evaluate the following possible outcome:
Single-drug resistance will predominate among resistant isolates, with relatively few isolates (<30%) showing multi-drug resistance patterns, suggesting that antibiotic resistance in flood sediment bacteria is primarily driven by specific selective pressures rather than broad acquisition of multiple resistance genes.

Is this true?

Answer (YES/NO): NO